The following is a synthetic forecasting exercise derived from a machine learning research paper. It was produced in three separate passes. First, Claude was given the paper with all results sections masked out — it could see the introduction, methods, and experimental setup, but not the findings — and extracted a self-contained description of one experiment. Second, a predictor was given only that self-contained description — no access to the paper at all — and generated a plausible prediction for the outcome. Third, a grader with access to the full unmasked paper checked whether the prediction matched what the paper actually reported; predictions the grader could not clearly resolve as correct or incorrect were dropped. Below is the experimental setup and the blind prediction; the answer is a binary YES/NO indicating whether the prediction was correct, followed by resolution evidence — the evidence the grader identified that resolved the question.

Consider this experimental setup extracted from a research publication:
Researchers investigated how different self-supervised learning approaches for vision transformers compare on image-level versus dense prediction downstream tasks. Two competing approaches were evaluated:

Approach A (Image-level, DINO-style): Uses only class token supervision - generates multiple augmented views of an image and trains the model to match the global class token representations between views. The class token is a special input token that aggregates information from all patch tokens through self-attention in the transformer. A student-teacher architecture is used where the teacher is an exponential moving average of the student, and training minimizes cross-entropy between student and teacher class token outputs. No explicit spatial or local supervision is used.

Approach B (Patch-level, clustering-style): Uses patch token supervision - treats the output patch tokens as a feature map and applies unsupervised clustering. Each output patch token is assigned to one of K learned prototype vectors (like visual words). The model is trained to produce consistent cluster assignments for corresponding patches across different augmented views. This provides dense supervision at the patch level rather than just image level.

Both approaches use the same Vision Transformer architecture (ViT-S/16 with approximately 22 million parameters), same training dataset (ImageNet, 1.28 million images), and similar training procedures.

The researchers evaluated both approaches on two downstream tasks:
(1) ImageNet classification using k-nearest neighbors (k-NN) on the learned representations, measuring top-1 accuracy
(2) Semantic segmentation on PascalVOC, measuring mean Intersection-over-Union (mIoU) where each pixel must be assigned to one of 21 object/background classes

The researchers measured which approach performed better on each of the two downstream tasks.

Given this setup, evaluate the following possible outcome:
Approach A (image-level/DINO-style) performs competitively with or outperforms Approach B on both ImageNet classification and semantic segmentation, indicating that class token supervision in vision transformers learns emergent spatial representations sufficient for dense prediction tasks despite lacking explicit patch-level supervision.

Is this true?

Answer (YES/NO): NO